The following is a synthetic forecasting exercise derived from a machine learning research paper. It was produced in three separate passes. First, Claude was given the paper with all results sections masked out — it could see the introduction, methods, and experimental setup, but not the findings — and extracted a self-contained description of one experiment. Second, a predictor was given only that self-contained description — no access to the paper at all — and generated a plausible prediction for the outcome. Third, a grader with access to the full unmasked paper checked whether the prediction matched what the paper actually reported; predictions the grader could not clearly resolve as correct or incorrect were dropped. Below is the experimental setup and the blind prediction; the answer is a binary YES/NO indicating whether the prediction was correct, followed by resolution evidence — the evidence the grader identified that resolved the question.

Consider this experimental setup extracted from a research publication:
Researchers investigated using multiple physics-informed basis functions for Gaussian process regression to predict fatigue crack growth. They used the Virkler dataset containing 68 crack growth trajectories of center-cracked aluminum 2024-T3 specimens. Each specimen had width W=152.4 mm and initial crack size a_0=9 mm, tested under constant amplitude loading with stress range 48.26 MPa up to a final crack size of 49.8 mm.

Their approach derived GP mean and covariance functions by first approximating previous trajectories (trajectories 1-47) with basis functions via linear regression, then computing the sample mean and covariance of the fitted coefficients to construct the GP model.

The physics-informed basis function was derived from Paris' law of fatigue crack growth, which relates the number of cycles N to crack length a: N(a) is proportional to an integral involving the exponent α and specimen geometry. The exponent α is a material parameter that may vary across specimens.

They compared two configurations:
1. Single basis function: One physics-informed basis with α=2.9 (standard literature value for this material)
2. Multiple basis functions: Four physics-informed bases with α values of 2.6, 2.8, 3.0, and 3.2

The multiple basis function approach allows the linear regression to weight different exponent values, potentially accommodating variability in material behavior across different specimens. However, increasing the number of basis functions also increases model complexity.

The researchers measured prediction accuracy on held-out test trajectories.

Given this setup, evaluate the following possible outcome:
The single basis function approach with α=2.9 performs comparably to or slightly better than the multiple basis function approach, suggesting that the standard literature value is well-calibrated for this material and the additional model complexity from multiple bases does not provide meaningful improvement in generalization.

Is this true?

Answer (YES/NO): NO